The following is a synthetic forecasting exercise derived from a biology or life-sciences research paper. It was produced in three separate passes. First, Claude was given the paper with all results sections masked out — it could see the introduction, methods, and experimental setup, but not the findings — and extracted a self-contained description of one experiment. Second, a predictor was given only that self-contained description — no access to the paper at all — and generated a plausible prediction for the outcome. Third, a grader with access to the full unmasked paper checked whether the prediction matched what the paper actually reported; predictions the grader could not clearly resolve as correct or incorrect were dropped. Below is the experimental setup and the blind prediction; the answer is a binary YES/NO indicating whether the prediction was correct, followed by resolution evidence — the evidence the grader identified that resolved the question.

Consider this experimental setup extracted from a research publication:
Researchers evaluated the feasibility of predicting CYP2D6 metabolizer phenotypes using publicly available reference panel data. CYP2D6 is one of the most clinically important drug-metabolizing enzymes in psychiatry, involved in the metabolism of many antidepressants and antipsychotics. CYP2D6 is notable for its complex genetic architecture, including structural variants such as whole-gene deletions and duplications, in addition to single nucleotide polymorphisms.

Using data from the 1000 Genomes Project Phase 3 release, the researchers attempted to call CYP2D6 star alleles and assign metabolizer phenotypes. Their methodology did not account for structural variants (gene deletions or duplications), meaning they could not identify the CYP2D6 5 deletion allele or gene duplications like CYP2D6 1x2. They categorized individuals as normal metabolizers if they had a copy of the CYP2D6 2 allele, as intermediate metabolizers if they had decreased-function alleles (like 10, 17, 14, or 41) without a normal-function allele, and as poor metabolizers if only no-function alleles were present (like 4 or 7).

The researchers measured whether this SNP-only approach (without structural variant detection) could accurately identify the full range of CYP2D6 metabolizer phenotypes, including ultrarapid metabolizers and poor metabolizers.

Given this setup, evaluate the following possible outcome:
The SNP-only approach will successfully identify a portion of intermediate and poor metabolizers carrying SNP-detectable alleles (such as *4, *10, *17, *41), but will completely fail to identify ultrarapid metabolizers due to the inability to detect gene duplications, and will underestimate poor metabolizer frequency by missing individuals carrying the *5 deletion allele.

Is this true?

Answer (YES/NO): NO